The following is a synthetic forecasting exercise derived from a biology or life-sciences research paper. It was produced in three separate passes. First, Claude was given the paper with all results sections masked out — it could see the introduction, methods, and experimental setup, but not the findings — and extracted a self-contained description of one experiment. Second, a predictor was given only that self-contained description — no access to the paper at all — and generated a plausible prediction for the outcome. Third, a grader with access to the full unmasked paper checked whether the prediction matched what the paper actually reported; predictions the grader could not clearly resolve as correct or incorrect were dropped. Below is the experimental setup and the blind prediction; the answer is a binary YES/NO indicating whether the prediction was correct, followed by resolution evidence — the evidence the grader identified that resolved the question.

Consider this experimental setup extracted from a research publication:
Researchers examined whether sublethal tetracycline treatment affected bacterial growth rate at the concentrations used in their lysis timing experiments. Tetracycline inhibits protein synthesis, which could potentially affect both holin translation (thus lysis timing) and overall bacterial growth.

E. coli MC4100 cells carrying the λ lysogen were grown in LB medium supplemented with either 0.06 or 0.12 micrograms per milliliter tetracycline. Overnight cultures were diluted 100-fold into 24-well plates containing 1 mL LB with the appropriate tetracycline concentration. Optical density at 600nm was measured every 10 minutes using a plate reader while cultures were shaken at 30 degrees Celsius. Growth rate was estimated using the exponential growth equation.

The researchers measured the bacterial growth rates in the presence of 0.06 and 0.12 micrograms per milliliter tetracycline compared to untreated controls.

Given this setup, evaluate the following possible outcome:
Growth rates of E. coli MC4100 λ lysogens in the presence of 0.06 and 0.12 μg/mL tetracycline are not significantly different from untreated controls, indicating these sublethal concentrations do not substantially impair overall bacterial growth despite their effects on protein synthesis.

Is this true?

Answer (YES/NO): NO